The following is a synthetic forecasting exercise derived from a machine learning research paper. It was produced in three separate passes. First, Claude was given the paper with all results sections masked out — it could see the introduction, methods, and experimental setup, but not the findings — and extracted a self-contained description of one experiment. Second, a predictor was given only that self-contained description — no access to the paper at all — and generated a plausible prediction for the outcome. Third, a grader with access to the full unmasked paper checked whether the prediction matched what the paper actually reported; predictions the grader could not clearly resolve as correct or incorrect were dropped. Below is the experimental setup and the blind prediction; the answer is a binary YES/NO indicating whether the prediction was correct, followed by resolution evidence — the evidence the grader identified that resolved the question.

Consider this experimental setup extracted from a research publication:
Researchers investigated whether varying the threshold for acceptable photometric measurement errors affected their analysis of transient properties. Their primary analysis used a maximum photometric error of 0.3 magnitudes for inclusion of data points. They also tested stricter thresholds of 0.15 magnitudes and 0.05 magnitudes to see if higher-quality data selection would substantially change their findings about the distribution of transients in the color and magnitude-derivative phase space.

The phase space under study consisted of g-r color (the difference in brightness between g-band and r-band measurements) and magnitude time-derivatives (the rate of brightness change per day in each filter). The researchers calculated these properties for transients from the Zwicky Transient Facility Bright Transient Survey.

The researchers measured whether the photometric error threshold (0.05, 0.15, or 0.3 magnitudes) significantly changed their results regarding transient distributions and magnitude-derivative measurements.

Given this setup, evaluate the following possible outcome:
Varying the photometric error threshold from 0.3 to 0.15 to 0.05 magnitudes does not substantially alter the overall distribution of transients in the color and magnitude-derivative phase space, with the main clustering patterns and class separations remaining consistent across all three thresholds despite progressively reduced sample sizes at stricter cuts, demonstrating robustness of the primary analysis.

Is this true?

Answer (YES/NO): YES